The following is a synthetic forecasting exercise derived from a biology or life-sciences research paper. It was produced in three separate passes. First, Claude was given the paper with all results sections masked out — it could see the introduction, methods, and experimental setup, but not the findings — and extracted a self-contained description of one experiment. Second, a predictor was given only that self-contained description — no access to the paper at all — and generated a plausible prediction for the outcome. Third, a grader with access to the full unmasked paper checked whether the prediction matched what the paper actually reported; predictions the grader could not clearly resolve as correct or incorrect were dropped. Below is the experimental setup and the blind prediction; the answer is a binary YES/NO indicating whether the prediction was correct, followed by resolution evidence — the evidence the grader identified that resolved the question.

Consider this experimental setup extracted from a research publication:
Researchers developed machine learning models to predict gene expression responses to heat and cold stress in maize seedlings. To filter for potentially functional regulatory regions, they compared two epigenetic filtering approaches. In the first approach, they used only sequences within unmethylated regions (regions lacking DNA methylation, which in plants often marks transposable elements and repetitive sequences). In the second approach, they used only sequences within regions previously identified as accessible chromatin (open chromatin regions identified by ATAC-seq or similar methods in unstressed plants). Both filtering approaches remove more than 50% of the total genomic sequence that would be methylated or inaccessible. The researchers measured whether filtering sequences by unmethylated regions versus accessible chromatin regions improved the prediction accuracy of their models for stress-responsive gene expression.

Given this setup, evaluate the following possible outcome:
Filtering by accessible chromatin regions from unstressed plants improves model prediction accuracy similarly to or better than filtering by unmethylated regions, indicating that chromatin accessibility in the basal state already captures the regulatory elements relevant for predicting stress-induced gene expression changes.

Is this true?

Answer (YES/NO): NO